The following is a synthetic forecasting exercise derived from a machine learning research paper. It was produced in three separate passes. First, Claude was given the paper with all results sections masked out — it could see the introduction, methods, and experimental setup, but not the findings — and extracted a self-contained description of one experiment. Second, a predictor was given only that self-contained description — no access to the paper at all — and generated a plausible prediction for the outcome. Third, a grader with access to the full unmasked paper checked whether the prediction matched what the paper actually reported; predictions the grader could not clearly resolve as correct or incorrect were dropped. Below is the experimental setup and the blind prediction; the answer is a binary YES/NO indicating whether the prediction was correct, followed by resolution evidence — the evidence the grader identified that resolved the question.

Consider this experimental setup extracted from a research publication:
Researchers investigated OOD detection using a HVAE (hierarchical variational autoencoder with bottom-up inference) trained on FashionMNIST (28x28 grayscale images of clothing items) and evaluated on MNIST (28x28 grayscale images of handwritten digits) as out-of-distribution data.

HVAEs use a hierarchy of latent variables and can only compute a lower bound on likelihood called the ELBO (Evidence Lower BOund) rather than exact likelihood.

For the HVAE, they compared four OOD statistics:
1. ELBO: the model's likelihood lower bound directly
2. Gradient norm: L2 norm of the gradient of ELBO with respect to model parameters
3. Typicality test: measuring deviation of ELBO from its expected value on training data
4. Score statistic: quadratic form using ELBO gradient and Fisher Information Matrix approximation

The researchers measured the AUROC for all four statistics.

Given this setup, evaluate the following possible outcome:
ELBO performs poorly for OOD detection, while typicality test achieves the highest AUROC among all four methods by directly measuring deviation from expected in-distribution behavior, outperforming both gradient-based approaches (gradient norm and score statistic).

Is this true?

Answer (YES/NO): NO